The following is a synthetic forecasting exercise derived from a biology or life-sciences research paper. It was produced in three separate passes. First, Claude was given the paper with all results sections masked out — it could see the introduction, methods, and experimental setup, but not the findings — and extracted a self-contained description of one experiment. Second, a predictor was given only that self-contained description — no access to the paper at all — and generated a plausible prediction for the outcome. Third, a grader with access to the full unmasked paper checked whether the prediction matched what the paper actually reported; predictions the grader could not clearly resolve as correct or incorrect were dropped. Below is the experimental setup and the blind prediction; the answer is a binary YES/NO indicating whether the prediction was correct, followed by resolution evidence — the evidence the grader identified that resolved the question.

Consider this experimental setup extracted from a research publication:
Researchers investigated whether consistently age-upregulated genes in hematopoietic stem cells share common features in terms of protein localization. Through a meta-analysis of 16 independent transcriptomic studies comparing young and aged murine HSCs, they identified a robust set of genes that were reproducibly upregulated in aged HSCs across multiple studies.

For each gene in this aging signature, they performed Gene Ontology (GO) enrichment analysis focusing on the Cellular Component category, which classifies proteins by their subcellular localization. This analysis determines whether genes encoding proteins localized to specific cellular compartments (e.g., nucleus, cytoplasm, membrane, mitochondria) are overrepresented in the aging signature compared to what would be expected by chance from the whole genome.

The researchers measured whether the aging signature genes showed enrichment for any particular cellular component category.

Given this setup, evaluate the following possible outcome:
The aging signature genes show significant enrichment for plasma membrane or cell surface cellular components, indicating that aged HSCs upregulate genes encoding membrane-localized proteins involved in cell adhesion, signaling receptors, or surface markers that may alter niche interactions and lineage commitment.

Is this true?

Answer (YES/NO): YES